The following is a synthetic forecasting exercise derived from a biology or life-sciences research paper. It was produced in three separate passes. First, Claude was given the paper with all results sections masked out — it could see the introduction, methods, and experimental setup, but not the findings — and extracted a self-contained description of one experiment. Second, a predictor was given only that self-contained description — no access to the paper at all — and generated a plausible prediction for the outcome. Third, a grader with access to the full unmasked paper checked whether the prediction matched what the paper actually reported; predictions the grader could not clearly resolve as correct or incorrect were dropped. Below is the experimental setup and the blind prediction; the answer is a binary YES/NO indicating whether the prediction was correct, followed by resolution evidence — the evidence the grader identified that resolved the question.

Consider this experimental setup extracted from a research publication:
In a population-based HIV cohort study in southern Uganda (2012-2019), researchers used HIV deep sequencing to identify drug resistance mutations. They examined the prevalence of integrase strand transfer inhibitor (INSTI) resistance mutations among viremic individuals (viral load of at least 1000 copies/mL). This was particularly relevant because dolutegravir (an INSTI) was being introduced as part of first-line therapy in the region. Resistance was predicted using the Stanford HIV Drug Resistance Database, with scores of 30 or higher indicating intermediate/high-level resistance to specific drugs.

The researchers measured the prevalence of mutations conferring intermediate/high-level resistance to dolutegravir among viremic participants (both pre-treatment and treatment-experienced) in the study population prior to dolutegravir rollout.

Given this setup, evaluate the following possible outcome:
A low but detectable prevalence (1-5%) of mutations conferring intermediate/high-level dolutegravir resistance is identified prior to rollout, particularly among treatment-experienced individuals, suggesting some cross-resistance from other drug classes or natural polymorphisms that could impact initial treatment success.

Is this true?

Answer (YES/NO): NO